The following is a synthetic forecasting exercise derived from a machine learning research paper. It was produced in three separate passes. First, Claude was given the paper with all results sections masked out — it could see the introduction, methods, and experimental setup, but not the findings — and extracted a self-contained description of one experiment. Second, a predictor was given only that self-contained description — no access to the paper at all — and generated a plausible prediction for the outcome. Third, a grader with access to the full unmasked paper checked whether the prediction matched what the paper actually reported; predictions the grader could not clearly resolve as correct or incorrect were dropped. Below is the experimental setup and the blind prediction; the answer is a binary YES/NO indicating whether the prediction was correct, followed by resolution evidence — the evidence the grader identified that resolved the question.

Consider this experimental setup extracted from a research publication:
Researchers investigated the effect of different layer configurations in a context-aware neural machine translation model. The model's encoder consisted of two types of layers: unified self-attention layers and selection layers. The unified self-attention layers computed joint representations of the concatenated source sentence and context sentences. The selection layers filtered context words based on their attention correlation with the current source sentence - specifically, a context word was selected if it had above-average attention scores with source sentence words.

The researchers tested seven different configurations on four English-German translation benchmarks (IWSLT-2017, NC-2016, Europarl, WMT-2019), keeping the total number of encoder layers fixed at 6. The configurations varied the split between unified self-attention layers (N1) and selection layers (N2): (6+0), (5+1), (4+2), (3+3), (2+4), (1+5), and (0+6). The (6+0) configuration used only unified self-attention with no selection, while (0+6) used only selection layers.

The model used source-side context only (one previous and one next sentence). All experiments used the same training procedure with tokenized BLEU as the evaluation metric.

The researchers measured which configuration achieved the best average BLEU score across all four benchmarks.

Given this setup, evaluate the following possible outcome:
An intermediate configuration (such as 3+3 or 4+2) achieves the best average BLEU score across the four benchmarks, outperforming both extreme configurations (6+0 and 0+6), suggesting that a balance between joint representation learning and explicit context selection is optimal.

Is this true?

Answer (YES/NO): NO